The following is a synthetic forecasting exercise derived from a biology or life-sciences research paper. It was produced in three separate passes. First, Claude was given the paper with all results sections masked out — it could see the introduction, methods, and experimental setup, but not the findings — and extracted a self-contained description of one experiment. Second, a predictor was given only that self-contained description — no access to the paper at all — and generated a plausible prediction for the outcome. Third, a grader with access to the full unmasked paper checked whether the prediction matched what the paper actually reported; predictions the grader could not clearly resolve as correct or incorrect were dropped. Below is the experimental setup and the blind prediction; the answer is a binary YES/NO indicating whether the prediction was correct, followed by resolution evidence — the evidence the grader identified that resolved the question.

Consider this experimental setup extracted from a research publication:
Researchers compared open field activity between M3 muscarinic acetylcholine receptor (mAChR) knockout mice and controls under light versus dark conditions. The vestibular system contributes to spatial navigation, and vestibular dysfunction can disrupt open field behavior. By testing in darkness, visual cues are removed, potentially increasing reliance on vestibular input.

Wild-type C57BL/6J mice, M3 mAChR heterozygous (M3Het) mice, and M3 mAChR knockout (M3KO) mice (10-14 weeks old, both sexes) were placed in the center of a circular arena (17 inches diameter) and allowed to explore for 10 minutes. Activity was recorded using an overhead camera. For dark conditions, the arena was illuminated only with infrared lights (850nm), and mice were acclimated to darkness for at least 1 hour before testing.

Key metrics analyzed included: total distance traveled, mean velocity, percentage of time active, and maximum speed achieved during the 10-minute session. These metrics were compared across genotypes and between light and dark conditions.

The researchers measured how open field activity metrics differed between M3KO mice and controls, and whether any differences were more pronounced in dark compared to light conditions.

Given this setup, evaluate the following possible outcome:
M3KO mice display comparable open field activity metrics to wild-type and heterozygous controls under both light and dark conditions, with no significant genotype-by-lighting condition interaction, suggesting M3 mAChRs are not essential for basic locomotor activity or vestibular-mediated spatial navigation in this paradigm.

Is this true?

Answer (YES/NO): NO